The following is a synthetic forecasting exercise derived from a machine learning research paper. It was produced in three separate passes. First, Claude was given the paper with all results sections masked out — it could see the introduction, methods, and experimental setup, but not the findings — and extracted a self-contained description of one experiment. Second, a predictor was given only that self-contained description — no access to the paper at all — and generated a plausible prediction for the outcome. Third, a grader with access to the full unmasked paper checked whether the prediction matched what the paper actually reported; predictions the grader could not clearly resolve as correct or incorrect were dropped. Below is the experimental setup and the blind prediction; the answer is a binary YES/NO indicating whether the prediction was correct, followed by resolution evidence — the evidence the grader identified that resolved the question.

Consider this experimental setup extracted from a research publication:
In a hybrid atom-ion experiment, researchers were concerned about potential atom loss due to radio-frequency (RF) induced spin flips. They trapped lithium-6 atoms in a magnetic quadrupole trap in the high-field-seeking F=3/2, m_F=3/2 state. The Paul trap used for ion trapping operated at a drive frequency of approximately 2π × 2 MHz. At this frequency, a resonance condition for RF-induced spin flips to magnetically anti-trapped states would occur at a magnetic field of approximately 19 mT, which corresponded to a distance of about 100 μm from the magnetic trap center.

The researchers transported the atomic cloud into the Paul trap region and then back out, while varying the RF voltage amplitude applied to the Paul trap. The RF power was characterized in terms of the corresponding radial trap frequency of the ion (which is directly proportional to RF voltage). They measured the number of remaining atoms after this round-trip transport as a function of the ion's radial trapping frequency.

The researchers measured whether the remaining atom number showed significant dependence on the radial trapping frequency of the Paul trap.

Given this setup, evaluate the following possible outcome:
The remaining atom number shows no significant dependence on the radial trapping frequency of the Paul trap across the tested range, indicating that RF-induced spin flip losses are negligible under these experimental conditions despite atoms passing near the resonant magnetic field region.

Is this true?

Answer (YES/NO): YES